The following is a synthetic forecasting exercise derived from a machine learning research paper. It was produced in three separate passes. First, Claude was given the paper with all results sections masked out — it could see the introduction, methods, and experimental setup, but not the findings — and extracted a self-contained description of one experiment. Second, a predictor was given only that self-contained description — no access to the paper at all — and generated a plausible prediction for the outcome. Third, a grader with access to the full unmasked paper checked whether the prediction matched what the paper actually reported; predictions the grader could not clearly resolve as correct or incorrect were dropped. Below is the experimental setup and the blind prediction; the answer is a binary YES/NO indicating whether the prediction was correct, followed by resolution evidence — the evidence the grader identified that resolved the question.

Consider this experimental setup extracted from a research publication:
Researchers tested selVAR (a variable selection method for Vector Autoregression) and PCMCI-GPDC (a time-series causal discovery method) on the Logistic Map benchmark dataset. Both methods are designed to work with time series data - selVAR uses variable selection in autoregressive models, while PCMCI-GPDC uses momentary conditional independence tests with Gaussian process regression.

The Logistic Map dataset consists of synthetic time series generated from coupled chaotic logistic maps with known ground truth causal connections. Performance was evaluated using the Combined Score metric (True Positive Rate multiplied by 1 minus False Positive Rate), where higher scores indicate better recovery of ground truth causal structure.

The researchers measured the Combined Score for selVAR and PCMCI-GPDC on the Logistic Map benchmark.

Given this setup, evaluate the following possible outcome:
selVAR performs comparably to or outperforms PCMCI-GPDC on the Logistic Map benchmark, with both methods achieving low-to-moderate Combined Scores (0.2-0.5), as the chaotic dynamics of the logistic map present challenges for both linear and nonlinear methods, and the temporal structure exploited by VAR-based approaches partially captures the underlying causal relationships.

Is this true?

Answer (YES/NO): NO